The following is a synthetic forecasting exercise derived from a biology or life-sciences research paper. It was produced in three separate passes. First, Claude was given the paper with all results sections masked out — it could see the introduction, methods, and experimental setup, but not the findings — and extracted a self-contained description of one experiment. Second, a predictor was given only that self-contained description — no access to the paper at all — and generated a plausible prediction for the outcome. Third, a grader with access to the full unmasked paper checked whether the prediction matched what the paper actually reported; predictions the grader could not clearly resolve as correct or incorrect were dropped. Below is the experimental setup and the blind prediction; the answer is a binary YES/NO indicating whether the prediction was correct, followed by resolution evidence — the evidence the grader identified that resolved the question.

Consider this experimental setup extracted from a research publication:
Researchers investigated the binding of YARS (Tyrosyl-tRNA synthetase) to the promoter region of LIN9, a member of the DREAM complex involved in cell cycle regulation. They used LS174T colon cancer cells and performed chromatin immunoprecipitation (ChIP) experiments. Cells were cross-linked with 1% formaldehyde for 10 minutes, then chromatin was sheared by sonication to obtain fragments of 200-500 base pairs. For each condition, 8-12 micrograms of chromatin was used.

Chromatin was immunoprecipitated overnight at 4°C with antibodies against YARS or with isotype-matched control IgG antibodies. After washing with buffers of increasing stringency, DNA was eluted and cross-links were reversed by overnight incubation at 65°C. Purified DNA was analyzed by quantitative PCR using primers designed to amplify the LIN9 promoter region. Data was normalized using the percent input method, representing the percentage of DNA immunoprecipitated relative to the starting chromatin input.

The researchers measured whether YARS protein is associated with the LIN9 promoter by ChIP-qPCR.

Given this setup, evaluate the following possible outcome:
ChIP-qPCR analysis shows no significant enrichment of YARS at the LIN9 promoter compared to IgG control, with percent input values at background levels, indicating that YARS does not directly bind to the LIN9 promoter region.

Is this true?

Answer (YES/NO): NO